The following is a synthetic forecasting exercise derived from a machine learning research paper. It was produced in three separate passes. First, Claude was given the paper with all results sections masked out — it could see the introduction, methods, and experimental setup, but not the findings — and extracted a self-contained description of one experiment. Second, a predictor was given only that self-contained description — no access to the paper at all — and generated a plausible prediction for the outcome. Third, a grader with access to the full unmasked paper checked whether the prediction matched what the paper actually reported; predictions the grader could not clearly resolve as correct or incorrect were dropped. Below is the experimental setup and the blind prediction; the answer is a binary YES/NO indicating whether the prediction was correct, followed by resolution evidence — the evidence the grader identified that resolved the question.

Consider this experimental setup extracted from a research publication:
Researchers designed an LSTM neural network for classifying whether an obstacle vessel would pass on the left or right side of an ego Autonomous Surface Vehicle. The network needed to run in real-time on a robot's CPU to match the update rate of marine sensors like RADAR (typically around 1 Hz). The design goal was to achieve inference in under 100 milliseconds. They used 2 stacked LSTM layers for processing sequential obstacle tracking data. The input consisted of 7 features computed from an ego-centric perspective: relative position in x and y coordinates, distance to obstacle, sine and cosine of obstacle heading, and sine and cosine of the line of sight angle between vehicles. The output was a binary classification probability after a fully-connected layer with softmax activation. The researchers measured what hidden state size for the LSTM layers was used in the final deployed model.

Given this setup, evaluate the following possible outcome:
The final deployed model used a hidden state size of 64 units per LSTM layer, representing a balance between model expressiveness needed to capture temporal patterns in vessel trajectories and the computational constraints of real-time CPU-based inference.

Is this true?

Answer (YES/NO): NO